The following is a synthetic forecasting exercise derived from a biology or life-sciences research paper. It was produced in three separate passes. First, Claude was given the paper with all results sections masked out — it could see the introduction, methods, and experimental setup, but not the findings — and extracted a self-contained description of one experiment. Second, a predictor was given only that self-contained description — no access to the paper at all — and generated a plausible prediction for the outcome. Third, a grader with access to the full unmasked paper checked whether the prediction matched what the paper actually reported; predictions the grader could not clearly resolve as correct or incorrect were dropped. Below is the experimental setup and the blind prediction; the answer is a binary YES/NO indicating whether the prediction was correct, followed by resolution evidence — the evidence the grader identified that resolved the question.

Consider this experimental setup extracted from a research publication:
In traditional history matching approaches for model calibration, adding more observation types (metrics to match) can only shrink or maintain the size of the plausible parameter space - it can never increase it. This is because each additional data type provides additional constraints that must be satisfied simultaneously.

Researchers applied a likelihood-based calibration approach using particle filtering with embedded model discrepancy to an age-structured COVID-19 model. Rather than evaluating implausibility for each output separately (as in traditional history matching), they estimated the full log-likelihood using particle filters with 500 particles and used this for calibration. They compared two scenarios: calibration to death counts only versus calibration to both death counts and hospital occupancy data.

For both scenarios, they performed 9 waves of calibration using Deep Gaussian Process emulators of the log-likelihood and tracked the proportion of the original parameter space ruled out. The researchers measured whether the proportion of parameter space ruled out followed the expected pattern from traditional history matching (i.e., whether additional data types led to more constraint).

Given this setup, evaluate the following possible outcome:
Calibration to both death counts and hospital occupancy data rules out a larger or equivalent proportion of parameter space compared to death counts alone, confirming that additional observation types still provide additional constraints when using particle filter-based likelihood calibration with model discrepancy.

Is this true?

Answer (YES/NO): NO